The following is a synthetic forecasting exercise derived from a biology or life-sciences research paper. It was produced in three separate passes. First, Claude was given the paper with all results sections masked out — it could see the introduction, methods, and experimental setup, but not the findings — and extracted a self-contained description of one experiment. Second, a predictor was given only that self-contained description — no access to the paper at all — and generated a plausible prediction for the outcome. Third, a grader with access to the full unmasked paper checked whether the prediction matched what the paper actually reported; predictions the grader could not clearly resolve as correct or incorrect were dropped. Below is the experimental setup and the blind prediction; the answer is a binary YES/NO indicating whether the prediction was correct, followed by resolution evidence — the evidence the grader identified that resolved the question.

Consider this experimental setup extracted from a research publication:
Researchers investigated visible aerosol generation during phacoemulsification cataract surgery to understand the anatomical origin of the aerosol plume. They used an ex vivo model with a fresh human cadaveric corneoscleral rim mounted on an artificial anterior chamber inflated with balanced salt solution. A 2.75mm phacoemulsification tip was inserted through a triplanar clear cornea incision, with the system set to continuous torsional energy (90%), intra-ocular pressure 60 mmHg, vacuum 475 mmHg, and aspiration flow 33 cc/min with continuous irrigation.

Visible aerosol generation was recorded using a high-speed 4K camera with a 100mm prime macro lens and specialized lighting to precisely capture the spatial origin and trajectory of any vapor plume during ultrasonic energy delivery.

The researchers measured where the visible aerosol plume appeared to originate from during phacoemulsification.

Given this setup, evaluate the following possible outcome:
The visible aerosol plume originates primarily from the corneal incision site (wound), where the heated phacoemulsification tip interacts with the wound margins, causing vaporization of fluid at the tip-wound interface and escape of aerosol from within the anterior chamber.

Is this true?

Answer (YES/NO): NO